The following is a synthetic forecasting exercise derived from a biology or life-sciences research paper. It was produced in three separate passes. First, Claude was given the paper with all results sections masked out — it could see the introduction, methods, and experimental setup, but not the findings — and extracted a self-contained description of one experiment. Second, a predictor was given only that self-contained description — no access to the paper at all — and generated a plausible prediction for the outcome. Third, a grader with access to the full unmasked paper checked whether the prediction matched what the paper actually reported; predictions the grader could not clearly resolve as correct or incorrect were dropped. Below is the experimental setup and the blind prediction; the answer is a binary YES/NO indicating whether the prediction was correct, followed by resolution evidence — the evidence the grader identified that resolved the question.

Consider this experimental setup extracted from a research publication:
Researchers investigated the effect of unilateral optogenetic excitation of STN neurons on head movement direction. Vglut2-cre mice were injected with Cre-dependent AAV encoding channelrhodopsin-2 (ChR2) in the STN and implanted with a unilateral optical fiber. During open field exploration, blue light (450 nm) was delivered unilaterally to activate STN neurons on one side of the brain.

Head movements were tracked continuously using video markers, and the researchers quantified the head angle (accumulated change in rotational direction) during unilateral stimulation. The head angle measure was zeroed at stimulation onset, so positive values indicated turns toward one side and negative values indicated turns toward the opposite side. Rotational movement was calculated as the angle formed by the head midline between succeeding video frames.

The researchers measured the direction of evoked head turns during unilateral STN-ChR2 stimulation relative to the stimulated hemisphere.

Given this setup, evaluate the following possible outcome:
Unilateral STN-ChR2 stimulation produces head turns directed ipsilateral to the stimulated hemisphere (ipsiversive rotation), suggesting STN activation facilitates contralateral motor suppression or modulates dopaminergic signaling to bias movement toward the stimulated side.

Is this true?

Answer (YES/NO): YES